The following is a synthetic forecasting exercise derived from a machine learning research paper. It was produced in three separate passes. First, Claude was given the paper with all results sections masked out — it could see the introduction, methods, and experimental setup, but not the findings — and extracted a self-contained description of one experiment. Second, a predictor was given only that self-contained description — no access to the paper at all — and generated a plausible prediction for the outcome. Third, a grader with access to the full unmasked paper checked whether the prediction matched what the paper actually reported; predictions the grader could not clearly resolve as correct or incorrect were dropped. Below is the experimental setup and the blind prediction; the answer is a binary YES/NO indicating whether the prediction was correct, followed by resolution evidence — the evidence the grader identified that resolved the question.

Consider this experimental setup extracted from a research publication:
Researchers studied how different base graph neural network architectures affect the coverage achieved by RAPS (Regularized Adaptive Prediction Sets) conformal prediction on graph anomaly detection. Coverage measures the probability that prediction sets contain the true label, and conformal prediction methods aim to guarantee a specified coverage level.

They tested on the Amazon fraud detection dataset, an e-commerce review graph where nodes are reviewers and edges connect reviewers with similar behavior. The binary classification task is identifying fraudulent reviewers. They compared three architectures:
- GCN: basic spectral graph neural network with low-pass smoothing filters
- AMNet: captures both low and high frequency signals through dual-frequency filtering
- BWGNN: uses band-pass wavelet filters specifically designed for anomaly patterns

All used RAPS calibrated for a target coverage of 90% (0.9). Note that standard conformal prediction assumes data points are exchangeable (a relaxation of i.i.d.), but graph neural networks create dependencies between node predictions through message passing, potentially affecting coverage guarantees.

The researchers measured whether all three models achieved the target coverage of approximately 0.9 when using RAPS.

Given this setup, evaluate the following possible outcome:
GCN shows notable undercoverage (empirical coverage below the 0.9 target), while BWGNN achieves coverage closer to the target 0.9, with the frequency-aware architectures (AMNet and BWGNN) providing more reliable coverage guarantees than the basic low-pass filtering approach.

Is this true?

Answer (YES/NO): NO